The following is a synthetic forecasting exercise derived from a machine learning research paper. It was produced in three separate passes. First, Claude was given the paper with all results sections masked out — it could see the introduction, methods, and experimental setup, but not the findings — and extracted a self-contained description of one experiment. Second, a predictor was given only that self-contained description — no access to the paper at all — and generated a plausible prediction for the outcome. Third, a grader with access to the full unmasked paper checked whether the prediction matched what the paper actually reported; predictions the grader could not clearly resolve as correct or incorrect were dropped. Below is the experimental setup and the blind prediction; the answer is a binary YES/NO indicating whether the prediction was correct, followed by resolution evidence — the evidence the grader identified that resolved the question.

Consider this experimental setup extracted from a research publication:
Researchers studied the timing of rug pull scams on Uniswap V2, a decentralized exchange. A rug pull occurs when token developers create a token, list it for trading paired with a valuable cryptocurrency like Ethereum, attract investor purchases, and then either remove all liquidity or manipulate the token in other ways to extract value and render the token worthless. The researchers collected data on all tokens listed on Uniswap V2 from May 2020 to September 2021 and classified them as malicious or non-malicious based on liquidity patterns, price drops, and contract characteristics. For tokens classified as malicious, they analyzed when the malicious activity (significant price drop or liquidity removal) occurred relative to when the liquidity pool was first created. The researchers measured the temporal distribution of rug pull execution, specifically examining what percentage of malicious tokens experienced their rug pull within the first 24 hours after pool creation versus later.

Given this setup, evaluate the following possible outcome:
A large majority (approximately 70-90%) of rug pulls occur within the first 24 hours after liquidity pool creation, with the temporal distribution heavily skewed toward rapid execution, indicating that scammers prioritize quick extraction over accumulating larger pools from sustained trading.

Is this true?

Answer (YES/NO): NO